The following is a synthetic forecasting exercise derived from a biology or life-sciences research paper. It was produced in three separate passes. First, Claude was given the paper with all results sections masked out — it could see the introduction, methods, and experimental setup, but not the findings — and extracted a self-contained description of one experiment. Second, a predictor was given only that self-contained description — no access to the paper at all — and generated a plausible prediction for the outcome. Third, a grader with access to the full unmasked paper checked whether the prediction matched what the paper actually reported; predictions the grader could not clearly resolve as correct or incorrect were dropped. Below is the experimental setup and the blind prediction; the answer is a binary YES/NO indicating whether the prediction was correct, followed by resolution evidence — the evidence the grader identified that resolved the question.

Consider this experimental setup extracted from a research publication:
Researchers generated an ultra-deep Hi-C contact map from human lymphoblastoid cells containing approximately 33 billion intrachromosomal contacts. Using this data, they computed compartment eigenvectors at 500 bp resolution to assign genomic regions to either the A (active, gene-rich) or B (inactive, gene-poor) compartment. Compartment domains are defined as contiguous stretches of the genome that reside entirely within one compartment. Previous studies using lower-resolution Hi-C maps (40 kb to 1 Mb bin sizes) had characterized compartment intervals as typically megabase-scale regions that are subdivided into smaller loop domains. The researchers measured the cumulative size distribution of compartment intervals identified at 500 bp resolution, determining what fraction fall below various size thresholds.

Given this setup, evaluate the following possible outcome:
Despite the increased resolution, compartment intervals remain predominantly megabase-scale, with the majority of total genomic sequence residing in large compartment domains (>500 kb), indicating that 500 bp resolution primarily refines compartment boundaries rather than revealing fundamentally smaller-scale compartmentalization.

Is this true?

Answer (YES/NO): NO